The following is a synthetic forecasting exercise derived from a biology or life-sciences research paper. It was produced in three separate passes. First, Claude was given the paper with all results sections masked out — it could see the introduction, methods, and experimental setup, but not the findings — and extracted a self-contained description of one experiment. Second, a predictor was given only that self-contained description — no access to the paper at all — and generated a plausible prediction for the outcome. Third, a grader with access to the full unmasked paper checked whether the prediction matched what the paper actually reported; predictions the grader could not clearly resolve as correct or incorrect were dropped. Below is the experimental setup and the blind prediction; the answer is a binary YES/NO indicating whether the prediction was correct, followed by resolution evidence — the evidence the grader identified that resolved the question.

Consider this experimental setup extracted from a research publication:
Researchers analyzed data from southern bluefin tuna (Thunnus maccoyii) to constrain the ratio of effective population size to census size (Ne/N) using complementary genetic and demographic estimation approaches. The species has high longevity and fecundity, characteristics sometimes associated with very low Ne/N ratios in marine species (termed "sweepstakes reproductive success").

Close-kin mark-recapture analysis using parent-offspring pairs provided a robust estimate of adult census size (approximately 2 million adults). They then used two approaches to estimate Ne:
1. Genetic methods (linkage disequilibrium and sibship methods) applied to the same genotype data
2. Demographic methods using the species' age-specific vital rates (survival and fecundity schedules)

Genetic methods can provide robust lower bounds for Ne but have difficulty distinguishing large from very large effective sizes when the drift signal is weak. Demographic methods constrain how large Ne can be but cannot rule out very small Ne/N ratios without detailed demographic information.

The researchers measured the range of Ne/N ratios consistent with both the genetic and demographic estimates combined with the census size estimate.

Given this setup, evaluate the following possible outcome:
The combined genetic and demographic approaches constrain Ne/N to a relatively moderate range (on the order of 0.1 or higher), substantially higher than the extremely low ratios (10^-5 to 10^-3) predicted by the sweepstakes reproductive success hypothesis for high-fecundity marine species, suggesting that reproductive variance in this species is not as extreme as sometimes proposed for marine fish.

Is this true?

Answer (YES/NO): YES